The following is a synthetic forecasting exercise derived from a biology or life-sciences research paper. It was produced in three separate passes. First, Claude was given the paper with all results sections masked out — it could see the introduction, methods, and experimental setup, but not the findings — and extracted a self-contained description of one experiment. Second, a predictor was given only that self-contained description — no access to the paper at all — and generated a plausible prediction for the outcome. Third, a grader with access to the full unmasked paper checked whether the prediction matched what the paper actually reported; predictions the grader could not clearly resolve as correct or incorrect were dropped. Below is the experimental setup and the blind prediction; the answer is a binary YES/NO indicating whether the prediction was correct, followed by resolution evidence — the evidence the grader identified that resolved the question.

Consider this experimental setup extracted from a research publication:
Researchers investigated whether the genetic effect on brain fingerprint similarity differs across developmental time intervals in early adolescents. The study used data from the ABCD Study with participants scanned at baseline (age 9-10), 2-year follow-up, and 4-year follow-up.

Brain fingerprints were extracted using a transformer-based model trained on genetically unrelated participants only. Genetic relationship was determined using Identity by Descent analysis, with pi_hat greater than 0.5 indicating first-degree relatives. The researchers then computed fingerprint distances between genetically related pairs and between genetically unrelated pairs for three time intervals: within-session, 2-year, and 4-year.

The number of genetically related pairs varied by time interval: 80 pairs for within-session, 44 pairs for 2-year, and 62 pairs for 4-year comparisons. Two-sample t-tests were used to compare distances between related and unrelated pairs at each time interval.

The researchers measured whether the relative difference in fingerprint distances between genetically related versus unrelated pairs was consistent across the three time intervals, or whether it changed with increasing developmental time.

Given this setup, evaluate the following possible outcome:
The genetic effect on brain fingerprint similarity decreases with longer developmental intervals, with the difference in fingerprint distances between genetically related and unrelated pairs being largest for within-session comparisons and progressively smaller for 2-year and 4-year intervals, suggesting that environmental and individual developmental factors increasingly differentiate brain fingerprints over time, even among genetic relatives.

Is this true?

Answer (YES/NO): NO